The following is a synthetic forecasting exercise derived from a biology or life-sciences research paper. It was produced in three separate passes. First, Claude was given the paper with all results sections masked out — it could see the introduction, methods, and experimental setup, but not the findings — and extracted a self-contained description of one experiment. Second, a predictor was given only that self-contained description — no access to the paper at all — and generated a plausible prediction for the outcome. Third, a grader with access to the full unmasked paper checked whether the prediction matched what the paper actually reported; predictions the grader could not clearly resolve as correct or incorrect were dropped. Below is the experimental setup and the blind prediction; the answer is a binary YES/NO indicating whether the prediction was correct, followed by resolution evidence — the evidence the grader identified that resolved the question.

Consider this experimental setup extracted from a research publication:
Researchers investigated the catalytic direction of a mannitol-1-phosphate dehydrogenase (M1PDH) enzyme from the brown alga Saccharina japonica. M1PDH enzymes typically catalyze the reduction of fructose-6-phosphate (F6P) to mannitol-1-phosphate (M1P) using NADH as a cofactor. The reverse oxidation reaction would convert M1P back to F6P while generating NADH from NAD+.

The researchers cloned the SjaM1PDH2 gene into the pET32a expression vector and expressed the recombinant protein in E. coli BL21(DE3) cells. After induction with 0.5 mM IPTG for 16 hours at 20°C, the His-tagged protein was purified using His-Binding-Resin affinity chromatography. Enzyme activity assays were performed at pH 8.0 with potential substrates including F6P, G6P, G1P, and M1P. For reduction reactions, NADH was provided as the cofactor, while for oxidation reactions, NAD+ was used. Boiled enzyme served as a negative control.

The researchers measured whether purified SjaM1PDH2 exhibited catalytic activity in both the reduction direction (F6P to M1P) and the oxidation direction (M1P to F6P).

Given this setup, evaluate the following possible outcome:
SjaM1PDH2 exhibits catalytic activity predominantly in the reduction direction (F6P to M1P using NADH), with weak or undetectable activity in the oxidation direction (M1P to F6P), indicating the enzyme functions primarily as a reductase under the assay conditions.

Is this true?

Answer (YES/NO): YES